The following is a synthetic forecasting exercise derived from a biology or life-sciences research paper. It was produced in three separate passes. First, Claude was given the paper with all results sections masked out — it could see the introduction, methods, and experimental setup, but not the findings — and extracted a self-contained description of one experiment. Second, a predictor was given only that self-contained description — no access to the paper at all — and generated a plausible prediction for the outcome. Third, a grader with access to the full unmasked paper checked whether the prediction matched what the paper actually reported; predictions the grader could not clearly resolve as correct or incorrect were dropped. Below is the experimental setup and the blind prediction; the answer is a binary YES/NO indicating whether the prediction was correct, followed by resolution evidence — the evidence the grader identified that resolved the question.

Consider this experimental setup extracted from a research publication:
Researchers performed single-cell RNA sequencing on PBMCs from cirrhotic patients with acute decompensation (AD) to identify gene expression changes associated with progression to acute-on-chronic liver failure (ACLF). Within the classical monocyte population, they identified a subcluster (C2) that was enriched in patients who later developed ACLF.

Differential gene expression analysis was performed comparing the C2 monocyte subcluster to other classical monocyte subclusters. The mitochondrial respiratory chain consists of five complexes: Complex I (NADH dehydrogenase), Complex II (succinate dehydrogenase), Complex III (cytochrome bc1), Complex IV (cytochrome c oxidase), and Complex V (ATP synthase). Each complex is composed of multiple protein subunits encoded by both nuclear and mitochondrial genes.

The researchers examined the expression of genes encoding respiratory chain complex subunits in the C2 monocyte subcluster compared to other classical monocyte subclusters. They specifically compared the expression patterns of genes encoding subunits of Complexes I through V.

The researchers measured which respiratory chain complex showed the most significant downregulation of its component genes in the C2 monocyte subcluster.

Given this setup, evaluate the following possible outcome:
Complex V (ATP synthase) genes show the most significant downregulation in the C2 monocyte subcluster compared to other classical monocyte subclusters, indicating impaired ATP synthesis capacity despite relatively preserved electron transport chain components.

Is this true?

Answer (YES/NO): NO